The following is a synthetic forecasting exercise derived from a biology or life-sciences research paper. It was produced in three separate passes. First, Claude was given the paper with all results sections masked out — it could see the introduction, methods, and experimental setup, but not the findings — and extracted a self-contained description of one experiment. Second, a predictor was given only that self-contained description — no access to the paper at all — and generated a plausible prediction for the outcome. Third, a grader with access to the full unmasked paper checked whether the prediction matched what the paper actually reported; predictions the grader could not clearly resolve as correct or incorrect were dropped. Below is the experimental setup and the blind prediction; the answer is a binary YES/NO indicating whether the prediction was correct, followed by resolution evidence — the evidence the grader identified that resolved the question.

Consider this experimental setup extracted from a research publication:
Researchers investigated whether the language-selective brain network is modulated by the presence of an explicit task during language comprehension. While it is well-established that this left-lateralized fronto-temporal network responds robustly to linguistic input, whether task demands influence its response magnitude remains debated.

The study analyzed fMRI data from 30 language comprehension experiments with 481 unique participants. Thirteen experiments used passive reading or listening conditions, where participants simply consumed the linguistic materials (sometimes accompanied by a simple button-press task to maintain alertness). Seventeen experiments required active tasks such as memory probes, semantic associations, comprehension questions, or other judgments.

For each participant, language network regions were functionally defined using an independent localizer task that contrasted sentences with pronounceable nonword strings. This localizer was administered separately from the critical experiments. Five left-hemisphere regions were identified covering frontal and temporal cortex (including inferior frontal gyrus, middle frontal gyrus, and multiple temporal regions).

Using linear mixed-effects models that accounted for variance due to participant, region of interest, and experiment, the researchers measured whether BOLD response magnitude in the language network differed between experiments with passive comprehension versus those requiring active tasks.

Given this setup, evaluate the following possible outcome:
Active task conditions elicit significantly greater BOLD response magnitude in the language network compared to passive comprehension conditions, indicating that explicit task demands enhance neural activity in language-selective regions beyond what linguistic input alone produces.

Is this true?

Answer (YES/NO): NO